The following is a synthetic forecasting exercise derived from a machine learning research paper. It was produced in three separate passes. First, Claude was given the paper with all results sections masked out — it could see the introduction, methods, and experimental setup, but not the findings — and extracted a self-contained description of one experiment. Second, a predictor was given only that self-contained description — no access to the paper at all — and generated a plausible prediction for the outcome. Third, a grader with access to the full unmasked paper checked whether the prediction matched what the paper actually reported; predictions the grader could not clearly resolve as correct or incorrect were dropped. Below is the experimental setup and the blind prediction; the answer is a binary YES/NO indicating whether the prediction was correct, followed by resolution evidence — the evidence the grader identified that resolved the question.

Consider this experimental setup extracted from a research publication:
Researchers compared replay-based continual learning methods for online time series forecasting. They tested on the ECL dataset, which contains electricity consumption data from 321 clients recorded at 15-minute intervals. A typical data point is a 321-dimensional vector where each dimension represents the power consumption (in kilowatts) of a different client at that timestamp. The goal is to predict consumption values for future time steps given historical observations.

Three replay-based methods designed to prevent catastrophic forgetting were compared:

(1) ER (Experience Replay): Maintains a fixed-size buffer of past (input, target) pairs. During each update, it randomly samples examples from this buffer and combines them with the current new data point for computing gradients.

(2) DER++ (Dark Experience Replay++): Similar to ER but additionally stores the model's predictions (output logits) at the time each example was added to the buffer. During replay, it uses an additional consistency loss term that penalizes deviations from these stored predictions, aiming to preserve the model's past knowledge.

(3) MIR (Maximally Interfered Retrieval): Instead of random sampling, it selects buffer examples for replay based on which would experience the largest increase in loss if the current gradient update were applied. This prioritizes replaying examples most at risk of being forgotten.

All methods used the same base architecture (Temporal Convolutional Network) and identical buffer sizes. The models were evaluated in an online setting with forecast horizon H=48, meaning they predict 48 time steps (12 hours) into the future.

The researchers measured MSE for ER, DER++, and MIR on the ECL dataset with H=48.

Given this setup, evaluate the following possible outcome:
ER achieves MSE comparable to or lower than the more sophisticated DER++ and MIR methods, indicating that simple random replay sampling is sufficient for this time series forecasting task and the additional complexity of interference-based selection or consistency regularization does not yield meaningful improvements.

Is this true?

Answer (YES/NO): NO